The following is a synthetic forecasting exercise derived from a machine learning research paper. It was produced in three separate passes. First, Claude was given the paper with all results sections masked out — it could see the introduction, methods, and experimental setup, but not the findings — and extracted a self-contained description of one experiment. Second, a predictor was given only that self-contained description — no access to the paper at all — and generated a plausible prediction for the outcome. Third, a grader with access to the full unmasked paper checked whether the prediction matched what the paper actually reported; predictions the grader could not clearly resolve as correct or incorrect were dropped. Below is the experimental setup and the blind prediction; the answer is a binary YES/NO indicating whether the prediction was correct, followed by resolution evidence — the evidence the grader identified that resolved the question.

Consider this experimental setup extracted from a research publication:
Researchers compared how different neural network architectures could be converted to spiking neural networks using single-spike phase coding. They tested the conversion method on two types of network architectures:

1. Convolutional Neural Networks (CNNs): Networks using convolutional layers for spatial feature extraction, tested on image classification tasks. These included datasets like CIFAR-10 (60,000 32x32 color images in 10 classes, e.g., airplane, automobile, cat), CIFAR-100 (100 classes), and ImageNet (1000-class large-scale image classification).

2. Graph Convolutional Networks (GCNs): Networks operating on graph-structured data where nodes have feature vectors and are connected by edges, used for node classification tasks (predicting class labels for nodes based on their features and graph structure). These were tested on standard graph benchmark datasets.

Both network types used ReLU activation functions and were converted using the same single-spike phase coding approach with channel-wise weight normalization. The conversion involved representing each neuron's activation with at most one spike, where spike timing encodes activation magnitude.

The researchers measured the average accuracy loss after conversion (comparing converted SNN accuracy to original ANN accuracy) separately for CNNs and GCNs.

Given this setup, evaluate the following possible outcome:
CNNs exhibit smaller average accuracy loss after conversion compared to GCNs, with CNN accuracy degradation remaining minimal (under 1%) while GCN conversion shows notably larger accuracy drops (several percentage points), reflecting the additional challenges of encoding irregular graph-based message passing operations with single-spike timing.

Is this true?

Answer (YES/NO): NO